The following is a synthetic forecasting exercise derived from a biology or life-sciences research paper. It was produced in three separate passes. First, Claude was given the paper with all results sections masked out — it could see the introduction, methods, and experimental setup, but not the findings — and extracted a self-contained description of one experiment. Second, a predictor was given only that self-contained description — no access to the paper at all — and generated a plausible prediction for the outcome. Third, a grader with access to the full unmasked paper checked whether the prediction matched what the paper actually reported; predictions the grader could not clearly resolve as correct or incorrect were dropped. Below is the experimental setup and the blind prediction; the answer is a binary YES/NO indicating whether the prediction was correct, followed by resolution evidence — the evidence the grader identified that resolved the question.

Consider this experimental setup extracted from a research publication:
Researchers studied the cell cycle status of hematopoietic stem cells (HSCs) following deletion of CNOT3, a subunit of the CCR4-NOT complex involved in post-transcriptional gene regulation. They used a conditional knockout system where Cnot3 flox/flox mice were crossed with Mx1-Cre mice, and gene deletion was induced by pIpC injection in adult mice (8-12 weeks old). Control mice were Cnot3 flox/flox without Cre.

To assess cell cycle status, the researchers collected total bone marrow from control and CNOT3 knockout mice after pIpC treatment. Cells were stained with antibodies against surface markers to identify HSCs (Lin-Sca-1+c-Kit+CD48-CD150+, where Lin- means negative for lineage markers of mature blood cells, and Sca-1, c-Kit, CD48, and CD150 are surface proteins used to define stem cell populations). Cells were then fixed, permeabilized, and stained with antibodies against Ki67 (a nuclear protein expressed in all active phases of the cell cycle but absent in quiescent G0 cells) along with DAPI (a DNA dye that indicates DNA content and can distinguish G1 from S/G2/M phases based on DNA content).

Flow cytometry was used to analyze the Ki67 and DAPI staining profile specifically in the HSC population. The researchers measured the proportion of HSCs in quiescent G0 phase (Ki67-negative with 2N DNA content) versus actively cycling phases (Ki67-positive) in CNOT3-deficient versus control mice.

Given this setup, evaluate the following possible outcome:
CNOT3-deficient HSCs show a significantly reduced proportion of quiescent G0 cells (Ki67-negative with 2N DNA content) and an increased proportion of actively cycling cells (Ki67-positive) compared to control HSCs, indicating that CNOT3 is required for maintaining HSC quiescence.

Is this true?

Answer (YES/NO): YES